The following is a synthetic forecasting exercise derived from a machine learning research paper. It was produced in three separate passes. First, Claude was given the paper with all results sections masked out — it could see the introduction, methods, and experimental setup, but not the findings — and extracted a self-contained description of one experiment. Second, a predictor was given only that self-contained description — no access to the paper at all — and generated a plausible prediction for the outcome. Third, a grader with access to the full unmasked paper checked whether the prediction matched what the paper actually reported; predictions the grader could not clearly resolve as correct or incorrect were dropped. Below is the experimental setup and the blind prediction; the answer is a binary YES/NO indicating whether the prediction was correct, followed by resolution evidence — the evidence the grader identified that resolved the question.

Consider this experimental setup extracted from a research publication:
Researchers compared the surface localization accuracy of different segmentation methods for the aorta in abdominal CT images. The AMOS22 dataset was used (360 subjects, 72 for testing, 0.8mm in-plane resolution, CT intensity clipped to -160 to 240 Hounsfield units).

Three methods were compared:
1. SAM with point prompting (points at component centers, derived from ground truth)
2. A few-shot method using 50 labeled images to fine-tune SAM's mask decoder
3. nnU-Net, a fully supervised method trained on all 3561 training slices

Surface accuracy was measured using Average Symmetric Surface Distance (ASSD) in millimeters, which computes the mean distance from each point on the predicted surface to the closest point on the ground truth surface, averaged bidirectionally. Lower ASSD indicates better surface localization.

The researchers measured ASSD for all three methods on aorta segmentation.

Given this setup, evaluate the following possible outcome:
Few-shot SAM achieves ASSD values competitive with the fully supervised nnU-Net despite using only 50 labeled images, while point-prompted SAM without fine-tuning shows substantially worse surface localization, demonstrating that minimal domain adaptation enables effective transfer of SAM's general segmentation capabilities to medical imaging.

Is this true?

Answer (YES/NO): NO